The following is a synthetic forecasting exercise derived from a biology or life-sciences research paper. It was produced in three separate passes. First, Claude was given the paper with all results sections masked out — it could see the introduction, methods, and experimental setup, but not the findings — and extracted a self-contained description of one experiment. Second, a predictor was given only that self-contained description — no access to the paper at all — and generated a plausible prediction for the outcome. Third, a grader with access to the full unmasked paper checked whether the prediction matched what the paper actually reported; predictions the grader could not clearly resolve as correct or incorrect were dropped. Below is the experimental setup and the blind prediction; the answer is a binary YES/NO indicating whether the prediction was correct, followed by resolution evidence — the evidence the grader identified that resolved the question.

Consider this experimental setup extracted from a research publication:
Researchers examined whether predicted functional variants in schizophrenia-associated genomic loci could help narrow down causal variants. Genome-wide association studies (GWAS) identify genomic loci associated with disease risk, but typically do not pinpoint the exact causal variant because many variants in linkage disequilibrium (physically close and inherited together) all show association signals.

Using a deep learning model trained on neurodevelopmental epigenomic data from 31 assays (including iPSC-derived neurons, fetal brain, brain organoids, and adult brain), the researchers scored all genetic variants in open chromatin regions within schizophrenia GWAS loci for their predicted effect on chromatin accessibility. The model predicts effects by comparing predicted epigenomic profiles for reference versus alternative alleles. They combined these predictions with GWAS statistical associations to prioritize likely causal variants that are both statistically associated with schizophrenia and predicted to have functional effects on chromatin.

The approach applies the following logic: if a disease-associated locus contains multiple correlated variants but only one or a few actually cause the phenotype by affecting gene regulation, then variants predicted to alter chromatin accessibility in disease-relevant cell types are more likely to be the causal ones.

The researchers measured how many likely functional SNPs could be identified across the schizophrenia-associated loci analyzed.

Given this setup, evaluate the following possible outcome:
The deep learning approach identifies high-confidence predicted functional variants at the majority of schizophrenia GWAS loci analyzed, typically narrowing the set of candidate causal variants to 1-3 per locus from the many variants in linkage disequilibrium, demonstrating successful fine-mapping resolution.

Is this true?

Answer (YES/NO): NO